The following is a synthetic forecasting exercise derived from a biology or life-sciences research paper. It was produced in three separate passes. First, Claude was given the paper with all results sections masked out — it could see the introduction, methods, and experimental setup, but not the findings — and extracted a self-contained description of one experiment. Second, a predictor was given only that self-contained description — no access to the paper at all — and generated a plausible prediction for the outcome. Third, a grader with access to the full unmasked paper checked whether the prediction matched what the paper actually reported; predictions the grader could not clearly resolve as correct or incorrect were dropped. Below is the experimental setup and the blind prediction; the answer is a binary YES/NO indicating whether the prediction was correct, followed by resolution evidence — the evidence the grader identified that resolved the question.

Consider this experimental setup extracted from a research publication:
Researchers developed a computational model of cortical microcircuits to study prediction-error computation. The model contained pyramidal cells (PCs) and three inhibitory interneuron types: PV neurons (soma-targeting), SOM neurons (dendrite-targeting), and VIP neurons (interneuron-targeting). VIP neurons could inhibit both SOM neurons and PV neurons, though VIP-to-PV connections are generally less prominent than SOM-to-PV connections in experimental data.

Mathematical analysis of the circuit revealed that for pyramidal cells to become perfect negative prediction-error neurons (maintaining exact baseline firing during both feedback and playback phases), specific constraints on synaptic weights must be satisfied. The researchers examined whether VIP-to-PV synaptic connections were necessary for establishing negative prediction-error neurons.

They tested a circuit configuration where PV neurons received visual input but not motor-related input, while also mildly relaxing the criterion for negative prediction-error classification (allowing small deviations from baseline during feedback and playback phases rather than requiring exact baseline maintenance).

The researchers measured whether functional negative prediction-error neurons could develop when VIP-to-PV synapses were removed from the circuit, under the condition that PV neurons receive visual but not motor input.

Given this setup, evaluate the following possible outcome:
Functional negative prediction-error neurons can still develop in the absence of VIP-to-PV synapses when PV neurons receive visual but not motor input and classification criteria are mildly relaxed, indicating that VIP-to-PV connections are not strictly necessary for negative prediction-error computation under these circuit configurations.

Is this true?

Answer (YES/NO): YES